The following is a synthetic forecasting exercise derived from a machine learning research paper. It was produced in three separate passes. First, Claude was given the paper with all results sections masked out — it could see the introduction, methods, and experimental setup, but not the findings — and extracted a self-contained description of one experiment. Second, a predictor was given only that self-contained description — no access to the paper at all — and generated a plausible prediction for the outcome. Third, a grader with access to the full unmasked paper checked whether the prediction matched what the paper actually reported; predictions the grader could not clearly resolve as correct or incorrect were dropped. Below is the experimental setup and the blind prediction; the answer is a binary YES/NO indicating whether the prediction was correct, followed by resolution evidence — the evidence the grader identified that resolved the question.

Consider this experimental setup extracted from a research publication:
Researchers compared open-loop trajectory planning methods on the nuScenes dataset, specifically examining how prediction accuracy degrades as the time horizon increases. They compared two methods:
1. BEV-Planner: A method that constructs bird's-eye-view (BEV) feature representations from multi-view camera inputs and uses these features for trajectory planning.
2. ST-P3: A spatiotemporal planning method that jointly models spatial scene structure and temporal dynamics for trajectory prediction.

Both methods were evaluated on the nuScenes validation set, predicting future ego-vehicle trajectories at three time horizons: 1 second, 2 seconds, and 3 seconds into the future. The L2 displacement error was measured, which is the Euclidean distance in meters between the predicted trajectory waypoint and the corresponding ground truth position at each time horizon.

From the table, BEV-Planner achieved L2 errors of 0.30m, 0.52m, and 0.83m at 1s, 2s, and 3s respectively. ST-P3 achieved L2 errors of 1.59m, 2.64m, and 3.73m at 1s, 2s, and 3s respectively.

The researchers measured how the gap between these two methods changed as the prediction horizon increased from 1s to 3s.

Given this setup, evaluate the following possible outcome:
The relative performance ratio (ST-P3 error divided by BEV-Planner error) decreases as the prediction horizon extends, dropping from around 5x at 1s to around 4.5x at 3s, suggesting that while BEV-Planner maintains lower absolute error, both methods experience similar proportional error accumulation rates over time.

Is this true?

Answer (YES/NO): YES